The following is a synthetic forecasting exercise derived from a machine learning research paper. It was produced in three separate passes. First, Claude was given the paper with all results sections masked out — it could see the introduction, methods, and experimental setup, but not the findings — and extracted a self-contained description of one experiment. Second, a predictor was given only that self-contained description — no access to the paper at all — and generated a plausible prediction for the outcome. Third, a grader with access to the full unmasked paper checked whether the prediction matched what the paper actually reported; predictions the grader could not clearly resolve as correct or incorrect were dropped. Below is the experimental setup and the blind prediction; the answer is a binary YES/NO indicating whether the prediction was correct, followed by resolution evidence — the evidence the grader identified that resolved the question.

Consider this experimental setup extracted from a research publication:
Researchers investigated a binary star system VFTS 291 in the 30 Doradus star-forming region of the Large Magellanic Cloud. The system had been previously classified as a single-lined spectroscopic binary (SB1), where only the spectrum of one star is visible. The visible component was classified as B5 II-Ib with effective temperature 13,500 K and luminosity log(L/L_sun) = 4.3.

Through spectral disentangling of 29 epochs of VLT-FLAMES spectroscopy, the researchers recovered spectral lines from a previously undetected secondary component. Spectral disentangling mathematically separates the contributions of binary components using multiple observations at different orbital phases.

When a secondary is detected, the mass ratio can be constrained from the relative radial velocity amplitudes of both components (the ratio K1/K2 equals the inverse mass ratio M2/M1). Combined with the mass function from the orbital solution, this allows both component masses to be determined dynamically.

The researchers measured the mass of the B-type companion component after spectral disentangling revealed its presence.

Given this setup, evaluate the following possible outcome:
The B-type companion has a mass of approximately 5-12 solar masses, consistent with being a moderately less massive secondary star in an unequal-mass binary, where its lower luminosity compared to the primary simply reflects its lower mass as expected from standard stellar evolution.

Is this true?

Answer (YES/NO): NO